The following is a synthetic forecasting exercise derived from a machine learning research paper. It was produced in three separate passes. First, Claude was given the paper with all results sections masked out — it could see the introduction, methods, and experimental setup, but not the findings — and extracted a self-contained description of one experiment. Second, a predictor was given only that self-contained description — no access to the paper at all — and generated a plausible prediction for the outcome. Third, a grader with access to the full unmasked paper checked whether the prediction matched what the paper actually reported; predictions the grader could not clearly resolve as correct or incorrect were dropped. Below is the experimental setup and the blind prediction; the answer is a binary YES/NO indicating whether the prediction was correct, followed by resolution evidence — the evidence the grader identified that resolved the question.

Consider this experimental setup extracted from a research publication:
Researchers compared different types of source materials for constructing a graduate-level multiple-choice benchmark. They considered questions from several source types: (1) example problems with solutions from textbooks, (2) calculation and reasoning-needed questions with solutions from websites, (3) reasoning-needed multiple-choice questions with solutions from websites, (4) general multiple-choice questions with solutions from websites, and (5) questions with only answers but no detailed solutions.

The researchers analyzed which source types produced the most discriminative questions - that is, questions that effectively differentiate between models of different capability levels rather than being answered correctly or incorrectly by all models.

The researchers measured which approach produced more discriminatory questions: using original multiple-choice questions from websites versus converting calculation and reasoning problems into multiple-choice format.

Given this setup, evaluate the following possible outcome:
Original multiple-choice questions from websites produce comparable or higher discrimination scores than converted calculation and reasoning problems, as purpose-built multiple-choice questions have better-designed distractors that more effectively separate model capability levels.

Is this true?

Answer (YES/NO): NO